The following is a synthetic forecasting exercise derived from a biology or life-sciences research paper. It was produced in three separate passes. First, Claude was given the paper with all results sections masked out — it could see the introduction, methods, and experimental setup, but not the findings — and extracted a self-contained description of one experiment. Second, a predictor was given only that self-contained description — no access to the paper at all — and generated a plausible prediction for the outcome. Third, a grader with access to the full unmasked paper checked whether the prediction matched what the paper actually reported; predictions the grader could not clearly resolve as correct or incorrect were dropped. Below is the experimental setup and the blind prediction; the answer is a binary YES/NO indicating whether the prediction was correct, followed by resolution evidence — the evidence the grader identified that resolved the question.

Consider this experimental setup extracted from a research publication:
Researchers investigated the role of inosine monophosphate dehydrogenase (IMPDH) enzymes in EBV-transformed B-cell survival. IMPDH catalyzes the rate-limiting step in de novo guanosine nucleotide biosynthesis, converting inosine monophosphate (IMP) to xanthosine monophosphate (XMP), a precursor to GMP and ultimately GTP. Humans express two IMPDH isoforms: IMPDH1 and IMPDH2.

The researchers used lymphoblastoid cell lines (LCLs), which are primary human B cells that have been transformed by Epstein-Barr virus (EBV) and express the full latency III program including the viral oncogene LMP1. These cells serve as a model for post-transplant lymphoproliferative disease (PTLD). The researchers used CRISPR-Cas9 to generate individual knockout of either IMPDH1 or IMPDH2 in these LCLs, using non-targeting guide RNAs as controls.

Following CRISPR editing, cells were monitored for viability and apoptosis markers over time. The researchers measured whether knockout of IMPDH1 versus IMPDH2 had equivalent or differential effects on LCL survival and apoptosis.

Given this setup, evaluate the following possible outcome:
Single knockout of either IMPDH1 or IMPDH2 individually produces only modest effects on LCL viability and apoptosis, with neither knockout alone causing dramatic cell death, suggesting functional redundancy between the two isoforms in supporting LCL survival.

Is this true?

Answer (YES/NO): NO